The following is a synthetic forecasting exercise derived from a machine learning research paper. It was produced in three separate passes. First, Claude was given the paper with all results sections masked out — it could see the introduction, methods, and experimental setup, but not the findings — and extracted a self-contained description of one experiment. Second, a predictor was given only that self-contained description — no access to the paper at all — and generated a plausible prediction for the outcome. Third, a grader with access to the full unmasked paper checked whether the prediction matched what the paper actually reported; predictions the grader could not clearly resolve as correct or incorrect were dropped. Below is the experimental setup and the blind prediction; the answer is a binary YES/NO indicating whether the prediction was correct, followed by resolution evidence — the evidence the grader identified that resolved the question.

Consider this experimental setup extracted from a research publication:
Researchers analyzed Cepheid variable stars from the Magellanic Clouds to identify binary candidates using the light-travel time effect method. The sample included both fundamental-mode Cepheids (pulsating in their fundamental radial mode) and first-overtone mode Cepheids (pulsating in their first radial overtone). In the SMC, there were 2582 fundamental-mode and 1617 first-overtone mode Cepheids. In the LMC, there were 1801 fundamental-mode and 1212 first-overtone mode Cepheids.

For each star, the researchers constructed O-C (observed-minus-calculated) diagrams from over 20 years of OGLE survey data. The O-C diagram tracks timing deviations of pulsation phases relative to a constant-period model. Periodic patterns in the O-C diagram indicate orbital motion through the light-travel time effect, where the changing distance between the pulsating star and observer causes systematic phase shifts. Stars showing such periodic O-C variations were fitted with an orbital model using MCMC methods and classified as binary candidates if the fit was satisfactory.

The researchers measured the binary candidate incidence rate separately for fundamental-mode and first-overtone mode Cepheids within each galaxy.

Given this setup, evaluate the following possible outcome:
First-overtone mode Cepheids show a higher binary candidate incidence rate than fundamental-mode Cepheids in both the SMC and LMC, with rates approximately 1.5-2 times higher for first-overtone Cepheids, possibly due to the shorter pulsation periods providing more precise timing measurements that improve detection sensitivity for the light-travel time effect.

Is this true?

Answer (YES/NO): NO